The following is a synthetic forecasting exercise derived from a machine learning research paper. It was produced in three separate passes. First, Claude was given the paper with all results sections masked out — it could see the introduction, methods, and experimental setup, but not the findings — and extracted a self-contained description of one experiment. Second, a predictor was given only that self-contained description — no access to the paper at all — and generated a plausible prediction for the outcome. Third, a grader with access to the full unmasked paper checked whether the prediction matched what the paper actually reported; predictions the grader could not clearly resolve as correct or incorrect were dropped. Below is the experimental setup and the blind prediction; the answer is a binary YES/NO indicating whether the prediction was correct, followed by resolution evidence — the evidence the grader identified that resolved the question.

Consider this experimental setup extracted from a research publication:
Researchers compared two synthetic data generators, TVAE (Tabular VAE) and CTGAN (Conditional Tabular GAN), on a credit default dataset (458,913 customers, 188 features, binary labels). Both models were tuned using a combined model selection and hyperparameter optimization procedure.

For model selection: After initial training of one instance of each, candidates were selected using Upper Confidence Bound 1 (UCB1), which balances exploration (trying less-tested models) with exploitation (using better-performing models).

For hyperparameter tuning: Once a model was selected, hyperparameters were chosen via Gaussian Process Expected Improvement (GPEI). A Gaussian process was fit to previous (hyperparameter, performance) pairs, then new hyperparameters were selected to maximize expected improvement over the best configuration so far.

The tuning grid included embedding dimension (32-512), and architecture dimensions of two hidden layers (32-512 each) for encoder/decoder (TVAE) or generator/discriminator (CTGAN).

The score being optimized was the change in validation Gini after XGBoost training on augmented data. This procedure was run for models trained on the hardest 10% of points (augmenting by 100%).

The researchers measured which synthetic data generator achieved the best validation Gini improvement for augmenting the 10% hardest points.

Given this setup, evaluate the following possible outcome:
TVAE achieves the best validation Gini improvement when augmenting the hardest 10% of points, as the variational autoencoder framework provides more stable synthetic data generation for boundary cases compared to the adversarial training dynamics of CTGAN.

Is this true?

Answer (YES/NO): YES